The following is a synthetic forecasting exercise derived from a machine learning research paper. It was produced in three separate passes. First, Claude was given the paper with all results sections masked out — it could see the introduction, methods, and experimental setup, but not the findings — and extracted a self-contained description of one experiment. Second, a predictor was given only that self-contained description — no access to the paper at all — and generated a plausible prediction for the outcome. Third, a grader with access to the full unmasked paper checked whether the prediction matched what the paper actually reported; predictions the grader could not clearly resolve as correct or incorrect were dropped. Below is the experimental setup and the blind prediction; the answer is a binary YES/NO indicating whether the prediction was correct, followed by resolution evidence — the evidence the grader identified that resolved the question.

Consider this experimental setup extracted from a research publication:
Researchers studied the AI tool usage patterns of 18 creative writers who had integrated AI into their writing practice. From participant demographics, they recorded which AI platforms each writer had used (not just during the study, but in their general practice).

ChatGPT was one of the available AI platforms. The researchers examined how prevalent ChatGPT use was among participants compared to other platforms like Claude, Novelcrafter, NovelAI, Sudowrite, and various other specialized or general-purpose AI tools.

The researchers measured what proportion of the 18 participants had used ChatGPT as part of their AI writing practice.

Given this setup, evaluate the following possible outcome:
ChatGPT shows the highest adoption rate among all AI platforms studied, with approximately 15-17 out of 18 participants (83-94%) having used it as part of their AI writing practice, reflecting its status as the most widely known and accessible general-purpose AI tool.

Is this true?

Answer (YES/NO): YES